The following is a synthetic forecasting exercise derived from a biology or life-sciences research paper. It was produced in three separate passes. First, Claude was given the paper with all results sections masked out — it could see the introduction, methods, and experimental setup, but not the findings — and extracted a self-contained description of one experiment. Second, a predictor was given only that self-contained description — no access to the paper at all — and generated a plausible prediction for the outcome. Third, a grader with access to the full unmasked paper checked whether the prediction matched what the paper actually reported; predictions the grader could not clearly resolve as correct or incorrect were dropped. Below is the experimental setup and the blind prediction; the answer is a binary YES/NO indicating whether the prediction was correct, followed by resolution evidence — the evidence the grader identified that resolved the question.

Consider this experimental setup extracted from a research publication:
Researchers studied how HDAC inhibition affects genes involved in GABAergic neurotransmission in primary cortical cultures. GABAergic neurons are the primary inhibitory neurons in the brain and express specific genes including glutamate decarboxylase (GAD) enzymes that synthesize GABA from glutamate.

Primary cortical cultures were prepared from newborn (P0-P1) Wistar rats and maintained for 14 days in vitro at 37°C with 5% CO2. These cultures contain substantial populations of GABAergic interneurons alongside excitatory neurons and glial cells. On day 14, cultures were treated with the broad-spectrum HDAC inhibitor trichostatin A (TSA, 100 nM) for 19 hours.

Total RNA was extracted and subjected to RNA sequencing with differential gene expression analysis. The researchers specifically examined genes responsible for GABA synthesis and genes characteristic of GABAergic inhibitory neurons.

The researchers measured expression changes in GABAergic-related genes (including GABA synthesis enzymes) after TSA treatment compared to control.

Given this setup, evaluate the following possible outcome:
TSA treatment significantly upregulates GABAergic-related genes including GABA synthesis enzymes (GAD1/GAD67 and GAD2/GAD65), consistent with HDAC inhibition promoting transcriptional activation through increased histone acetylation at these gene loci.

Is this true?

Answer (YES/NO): NO